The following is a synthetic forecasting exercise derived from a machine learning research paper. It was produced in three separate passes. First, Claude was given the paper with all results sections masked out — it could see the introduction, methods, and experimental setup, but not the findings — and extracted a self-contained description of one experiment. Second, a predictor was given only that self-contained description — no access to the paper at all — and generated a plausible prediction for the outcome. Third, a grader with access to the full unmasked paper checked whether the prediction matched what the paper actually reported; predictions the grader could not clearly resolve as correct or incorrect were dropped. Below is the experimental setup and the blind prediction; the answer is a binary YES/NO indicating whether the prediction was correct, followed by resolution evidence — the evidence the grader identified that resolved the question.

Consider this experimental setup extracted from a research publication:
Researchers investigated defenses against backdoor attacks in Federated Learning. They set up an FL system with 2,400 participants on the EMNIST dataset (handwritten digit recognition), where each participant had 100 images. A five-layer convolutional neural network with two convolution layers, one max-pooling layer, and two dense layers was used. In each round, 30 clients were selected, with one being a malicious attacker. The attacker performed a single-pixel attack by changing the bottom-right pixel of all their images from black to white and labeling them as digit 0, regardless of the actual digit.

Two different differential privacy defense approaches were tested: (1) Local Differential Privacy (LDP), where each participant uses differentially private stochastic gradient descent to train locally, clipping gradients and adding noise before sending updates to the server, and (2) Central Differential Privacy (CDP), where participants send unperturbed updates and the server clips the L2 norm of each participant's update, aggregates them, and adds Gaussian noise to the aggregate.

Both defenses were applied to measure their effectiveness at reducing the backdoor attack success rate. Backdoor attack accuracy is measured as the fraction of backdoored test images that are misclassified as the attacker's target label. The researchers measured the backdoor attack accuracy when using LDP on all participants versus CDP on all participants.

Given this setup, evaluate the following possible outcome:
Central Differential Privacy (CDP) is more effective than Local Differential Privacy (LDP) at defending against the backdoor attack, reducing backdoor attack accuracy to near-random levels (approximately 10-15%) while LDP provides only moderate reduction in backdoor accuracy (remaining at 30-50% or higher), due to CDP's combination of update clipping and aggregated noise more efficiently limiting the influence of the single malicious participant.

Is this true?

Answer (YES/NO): NO